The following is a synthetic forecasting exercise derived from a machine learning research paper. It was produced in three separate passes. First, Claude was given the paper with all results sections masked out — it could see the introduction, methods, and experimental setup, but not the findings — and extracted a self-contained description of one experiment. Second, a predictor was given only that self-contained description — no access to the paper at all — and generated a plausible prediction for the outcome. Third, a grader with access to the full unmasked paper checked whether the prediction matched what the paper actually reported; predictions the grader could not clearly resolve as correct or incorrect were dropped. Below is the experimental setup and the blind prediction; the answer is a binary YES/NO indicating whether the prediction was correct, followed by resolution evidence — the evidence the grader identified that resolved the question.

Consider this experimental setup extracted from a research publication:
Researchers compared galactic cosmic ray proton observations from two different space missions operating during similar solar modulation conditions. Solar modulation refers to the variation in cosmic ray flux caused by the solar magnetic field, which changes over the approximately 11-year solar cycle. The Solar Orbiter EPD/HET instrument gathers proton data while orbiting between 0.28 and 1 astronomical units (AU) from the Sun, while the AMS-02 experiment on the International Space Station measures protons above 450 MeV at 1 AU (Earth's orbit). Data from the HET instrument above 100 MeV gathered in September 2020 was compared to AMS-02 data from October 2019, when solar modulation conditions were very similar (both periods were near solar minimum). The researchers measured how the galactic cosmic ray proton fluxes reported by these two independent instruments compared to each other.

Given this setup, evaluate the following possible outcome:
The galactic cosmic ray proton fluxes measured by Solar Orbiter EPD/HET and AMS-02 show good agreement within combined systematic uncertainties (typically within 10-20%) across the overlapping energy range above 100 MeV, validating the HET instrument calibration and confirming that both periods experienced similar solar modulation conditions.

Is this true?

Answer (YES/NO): NO